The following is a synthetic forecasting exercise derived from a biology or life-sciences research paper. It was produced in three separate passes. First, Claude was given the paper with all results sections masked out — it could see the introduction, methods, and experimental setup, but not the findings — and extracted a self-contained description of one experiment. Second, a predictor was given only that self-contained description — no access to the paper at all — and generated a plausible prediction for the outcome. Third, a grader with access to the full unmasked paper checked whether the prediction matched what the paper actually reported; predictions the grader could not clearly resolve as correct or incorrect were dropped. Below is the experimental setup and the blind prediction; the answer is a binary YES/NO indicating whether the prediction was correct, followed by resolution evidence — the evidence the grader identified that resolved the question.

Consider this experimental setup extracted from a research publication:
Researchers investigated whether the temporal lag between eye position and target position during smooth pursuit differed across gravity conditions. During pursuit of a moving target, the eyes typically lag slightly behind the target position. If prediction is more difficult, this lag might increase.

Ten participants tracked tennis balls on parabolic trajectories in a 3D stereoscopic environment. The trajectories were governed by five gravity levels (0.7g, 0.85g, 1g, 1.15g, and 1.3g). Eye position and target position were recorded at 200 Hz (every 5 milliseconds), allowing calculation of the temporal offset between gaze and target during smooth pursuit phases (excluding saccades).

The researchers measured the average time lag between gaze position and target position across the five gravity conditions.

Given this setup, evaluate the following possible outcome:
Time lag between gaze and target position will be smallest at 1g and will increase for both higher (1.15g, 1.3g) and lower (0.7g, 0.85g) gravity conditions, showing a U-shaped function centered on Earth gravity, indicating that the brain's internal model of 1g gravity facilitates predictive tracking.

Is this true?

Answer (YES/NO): NO